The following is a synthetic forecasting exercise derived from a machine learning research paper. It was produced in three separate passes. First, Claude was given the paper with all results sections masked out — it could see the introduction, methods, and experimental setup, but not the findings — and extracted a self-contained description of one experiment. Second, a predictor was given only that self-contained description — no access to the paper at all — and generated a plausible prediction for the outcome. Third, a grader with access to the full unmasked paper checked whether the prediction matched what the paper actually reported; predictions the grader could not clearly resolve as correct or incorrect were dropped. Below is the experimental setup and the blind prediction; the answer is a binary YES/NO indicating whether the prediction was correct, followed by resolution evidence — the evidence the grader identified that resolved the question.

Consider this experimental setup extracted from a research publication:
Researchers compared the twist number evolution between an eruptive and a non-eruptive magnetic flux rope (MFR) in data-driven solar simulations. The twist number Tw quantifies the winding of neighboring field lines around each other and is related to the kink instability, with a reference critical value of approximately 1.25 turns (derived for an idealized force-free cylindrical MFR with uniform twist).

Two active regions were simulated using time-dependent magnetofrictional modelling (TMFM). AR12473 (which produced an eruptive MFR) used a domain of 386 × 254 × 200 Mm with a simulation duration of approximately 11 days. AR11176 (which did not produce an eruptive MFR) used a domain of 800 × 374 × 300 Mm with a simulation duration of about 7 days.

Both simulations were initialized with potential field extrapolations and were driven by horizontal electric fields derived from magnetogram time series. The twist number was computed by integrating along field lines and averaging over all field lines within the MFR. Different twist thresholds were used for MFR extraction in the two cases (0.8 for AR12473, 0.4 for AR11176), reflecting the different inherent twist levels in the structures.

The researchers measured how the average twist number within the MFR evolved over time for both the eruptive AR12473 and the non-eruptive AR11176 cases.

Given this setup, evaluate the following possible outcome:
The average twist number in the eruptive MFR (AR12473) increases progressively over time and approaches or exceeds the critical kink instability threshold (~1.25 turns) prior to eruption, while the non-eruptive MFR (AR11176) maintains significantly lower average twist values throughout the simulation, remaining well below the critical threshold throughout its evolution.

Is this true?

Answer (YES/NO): NO